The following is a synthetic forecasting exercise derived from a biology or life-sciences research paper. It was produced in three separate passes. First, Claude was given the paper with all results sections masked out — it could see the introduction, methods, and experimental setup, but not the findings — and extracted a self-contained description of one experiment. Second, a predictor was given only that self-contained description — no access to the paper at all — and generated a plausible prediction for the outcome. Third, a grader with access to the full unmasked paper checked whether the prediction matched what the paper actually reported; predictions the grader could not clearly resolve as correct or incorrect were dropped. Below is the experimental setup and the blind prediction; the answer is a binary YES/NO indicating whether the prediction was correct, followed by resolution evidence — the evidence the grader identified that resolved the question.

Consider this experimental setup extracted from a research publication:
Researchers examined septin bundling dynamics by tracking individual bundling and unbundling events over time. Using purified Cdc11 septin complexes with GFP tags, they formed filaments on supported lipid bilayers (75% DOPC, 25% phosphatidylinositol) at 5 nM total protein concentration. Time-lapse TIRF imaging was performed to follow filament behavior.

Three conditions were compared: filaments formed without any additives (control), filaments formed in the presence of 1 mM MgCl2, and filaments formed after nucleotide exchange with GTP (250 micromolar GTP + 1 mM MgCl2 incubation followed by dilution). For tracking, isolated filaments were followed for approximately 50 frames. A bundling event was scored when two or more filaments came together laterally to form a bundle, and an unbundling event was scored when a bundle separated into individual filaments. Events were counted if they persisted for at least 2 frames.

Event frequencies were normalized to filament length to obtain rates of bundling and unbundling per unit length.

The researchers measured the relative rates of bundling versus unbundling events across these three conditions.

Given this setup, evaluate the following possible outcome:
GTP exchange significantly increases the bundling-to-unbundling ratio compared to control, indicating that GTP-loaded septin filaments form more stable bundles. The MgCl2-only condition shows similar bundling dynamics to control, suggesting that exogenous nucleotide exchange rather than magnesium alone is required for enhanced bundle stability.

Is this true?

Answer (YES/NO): NO